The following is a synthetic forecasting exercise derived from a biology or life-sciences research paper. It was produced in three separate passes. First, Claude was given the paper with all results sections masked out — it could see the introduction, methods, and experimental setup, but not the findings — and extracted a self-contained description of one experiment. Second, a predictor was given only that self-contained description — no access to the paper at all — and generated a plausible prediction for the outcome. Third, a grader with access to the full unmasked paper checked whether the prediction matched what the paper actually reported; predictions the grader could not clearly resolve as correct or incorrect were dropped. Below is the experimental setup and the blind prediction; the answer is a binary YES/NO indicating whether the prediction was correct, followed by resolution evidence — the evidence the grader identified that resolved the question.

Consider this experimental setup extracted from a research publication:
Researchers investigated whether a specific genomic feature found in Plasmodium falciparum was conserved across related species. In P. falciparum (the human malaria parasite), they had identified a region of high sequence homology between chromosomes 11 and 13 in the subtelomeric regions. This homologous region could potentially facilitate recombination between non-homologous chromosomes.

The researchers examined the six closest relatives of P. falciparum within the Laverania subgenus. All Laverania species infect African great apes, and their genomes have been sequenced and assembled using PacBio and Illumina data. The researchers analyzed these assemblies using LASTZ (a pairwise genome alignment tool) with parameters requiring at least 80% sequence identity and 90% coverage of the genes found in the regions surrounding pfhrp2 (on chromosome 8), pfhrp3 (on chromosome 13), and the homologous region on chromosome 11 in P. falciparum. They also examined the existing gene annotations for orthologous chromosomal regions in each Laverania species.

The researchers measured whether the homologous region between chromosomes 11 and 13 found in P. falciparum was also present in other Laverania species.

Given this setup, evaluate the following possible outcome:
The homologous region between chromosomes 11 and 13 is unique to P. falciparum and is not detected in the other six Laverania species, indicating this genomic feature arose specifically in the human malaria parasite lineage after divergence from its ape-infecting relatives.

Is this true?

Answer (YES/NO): NO